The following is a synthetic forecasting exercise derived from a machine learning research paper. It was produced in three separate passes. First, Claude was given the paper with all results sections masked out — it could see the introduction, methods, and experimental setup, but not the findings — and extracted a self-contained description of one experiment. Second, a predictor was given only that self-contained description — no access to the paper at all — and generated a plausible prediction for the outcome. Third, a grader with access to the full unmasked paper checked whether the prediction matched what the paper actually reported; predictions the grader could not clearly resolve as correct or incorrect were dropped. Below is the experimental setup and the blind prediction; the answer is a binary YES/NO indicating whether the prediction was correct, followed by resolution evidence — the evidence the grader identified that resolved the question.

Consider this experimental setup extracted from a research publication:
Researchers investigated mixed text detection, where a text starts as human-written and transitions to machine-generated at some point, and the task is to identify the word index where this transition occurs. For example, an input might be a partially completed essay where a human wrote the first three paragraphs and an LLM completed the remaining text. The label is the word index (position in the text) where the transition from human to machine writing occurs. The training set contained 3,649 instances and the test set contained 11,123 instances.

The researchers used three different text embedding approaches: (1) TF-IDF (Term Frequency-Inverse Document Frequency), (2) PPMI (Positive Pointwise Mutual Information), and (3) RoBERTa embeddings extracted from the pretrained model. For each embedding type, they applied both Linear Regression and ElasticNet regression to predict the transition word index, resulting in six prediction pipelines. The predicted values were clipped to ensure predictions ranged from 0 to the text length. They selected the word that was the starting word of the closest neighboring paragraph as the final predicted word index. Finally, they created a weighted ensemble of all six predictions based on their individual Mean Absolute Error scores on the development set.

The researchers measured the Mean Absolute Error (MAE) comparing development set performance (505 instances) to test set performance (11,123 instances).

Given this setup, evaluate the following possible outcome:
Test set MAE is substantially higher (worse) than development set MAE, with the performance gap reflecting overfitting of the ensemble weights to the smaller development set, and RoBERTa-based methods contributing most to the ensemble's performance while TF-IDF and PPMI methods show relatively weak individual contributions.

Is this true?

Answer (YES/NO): NO